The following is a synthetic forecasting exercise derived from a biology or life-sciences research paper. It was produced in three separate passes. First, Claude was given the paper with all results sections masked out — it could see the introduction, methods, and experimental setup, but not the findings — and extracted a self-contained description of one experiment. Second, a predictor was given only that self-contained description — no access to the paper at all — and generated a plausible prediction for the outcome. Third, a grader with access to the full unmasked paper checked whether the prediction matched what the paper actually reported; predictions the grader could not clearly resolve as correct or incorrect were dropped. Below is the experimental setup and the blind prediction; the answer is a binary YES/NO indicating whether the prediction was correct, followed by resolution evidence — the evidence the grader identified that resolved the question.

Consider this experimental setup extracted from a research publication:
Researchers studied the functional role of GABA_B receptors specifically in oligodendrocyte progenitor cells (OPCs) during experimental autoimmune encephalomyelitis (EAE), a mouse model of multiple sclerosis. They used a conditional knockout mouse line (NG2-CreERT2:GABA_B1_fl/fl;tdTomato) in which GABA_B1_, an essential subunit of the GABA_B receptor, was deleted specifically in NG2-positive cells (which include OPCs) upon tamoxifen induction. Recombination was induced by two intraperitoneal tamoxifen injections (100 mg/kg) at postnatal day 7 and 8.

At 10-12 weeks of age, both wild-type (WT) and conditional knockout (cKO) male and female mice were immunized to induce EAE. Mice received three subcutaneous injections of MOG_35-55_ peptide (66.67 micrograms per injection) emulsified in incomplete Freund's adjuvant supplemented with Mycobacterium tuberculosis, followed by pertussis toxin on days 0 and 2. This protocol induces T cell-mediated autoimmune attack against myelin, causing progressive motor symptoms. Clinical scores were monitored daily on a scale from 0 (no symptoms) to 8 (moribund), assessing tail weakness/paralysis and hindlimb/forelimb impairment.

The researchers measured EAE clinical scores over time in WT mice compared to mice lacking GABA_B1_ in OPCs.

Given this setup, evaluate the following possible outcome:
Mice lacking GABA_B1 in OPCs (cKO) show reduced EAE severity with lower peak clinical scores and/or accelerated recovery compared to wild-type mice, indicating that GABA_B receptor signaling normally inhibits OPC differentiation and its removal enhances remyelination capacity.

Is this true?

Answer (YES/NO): NO